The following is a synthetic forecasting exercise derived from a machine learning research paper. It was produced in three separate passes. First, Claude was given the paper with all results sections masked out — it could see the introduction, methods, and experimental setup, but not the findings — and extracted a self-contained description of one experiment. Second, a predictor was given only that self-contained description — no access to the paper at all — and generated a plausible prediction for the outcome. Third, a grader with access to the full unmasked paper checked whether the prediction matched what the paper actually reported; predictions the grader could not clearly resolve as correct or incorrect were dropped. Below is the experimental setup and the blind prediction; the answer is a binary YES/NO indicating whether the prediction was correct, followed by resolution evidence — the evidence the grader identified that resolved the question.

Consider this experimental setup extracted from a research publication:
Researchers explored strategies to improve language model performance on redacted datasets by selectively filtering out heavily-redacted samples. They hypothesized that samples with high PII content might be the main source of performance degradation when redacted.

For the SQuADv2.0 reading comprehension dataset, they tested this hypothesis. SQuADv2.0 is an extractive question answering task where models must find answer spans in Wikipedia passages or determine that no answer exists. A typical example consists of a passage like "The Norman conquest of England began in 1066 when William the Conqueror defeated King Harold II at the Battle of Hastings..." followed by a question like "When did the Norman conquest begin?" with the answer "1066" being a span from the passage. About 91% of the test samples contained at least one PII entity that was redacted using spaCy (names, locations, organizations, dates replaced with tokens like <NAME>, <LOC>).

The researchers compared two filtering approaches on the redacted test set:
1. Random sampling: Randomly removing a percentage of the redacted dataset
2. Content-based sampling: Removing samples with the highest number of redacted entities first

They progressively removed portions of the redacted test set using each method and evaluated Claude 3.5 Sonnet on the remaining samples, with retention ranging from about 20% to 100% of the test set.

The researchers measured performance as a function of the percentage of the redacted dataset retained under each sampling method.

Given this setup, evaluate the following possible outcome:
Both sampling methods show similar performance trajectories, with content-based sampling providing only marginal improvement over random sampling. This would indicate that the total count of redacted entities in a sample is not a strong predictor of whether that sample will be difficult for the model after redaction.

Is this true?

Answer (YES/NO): NO